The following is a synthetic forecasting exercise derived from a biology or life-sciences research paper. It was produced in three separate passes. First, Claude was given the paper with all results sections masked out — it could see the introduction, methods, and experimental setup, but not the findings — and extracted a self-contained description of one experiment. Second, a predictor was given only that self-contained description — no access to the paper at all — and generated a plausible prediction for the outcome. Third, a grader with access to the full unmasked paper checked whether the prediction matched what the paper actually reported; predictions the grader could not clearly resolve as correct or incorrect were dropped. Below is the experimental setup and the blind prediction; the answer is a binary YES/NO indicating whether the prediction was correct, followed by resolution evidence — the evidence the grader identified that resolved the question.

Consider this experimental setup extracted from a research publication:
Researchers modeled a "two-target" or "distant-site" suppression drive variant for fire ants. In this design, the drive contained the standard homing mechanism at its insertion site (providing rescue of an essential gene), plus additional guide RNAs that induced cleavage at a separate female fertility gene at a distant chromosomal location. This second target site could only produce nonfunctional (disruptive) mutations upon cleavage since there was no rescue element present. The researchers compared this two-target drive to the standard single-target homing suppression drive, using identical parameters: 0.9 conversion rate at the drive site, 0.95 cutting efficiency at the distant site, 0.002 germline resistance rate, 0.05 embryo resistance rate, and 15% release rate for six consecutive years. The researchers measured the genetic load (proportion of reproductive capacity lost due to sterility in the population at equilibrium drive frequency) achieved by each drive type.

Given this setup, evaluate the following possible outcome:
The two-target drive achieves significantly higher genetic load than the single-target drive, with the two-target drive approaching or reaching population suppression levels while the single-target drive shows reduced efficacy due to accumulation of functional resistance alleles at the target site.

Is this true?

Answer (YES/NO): NO